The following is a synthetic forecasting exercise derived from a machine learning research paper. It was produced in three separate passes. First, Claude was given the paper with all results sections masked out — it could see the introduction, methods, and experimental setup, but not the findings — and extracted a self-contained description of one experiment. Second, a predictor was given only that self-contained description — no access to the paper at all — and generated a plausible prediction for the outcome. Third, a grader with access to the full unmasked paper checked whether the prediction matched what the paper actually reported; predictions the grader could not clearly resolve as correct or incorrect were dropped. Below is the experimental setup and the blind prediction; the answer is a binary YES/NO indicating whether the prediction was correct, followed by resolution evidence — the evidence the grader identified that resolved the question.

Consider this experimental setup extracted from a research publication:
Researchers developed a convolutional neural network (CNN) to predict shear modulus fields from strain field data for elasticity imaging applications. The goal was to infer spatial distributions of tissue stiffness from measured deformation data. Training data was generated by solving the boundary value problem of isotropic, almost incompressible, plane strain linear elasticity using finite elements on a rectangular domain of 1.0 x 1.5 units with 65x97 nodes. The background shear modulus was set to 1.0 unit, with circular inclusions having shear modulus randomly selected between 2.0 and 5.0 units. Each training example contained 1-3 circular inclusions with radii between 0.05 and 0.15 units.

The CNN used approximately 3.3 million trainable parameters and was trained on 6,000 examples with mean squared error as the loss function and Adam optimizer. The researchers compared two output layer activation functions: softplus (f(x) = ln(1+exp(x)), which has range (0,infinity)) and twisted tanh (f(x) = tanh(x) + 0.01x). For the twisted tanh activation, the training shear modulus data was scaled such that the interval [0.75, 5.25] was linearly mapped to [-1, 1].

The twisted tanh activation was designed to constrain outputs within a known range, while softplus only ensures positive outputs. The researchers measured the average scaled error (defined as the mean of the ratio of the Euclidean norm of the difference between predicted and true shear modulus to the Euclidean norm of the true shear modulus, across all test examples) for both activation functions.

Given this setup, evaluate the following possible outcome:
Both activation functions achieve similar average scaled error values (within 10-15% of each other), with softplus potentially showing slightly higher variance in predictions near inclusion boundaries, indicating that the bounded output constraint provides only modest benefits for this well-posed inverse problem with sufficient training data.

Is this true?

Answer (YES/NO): YES